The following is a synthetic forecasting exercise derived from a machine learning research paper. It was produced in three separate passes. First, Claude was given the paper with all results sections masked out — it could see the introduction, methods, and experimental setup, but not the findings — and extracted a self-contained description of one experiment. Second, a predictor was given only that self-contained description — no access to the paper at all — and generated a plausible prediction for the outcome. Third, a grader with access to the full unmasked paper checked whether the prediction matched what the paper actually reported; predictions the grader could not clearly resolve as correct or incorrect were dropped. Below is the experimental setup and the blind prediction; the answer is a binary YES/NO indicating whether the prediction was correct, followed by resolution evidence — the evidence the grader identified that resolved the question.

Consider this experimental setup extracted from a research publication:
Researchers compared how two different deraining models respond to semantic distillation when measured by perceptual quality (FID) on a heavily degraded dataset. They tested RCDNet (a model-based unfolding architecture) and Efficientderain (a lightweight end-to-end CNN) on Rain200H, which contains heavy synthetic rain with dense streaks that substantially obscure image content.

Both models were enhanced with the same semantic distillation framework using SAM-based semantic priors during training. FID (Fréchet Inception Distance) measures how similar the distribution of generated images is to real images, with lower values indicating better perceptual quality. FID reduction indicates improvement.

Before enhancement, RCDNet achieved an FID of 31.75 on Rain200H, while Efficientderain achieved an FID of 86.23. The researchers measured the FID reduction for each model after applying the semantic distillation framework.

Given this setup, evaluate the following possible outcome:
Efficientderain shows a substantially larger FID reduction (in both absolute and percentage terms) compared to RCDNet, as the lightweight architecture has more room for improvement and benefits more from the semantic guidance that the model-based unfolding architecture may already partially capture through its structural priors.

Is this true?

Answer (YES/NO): YES